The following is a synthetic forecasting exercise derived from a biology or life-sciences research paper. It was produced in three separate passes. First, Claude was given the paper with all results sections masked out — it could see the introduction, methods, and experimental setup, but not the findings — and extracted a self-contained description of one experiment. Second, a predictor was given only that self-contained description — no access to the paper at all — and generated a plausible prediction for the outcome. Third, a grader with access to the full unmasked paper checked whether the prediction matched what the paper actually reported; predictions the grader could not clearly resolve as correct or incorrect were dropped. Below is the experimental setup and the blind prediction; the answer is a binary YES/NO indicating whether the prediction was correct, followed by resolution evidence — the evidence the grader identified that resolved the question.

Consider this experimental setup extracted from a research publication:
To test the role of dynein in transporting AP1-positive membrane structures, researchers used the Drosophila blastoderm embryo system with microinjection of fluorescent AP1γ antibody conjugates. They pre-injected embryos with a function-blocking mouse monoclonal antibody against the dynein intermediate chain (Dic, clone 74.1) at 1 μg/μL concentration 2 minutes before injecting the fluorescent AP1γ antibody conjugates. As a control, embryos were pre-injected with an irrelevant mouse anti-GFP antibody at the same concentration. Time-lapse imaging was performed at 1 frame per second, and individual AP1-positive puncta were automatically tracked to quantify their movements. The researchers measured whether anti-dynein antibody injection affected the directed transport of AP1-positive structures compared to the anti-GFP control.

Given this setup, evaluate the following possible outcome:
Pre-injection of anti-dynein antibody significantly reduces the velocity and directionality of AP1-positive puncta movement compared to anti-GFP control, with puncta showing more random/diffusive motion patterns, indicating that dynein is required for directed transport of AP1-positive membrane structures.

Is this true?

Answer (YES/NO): YES